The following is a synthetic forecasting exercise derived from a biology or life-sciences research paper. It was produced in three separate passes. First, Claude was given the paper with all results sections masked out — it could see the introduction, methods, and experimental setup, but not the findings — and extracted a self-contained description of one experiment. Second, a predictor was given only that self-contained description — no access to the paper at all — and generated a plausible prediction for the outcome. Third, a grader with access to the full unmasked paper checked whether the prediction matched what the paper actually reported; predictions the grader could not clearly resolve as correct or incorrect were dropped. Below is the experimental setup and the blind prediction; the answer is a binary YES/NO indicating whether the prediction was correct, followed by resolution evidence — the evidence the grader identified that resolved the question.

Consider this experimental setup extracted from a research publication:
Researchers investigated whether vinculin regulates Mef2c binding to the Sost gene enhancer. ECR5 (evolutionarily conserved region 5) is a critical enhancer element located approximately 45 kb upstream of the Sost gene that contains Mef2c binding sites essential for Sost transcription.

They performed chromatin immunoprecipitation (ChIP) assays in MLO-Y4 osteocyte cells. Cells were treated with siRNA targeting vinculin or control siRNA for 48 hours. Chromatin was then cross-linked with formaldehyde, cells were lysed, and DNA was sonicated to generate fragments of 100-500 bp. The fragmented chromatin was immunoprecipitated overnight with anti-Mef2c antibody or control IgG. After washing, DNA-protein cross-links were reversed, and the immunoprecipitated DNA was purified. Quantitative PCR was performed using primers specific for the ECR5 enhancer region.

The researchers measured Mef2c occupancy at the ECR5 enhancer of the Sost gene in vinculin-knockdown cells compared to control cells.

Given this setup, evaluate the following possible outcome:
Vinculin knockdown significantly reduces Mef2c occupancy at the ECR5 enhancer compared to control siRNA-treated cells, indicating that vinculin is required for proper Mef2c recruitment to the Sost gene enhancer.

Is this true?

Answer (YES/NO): NO